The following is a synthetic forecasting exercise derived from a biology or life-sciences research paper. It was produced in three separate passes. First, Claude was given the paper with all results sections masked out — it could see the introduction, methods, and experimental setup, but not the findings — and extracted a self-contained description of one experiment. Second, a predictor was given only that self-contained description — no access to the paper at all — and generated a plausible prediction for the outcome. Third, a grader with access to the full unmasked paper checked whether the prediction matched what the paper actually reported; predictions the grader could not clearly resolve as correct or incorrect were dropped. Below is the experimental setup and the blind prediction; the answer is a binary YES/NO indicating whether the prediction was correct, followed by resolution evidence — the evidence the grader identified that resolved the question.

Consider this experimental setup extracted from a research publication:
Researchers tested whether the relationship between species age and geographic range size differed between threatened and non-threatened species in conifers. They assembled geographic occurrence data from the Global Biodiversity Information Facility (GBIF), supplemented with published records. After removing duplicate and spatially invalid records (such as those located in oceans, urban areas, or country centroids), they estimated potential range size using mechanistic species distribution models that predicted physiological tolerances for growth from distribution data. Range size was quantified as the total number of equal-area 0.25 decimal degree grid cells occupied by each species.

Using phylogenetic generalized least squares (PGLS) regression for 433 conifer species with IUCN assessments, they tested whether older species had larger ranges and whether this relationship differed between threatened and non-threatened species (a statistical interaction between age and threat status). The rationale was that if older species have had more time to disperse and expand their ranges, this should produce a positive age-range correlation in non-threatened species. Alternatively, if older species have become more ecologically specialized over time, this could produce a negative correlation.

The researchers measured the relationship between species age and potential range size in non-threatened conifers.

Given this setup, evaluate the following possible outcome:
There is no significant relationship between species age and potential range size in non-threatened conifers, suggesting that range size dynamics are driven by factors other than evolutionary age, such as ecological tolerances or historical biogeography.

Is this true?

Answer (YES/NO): YES